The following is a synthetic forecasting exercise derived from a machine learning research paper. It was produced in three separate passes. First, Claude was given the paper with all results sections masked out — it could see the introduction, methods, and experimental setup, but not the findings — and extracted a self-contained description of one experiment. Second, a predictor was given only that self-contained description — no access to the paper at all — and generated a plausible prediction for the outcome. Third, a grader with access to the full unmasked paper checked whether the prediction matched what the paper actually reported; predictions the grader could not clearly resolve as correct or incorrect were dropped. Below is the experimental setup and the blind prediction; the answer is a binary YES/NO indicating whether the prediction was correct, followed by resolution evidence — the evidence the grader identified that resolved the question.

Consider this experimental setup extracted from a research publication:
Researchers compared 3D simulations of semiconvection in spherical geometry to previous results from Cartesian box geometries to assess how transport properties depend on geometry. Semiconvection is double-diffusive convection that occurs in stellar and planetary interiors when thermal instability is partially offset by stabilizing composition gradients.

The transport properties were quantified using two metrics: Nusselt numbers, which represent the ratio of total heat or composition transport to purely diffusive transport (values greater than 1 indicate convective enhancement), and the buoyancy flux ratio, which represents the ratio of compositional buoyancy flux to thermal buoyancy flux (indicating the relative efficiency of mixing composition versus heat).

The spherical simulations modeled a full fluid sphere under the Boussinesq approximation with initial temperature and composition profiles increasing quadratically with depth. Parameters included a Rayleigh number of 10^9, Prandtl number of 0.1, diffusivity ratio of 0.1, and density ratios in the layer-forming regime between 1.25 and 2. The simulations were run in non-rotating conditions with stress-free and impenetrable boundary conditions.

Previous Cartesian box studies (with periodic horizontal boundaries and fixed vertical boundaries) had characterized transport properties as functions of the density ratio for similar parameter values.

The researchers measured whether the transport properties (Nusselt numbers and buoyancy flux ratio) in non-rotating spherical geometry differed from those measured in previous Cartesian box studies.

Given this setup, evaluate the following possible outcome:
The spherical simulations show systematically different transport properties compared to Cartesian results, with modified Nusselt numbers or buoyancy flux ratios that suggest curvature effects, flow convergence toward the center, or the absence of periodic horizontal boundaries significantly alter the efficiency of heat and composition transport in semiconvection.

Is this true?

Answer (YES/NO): NO